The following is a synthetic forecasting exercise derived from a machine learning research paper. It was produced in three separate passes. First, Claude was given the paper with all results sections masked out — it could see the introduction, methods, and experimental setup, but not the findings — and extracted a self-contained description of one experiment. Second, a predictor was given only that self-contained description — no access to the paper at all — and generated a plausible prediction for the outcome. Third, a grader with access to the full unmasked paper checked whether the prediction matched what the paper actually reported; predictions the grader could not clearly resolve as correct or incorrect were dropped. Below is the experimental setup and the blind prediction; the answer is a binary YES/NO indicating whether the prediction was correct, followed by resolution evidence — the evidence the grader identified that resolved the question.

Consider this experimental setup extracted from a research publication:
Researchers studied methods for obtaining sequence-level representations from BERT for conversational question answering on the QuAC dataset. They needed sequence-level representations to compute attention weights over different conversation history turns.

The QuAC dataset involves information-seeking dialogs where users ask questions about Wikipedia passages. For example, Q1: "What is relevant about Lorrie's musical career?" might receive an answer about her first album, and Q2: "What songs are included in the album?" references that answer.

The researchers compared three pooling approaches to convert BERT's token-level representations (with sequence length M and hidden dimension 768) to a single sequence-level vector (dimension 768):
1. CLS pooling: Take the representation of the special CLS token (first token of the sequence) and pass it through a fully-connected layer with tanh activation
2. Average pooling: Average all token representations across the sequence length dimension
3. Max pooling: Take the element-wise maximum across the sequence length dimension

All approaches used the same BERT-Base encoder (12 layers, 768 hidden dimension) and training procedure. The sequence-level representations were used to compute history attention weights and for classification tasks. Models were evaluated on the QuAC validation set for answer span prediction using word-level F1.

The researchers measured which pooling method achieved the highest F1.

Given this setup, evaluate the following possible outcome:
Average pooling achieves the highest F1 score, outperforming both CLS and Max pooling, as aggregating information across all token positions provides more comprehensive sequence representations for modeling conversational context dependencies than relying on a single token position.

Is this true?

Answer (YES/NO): NO